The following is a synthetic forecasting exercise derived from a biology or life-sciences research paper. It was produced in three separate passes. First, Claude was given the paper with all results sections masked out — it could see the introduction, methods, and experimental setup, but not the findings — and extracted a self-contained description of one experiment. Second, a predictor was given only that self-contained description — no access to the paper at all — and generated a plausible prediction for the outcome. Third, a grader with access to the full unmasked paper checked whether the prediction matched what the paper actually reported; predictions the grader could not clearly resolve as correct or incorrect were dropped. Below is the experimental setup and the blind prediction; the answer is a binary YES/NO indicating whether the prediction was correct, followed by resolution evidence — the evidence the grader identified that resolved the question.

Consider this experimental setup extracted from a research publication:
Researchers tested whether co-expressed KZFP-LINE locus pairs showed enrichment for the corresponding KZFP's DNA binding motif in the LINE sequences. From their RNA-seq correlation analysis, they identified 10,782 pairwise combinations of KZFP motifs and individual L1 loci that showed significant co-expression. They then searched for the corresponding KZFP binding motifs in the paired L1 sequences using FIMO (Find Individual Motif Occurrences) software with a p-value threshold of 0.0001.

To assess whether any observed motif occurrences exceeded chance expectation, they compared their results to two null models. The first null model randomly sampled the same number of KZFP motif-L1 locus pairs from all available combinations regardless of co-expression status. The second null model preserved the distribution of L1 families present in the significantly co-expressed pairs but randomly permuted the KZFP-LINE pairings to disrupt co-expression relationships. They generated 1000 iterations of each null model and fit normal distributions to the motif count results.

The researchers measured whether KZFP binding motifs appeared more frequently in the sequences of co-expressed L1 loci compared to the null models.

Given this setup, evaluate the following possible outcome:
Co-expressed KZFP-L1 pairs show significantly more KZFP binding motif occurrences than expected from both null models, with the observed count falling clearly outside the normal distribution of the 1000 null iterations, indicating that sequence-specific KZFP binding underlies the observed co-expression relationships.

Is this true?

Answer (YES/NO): YES